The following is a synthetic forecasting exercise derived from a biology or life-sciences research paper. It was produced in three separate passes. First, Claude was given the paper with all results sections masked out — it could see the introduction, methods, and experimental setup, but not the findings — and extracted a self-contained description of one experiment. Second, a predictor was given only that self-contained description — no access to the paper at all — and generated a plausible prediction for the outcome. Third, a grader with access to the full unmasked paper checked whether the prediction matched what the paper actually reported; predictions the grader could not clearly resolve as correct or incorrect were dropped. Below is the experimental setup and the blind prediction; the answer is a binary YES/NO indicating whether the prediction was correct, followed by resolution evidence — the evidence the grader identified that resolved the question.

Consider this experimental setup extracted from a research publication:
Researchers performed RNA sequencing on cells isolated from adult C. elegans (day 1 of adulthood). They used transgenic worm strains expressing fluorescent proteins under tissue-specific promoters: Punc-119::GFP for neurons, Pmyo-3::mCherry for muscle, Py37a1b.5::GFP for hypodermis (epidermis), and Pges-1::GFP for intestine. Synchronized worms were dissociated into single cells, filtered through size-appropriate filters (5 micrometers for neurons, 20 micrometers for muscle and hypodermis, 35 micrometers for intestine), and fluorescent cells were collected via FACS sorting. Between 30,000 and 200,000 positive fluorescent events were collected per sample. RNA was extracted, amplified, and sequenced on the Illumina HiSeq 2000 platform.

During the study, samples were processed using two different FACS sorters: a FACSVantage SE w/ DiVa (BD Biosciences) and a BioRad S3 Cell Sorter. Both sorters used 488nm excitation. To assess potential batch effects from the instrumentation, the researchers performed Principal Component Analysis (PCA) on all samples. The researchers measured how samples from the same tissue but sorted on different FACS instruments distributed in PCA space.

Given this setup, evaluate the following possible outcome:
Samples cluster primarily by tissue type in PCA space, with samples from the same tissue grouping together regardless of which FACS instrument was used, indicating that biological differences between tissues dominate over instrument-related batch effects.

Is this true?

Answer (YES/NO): YES